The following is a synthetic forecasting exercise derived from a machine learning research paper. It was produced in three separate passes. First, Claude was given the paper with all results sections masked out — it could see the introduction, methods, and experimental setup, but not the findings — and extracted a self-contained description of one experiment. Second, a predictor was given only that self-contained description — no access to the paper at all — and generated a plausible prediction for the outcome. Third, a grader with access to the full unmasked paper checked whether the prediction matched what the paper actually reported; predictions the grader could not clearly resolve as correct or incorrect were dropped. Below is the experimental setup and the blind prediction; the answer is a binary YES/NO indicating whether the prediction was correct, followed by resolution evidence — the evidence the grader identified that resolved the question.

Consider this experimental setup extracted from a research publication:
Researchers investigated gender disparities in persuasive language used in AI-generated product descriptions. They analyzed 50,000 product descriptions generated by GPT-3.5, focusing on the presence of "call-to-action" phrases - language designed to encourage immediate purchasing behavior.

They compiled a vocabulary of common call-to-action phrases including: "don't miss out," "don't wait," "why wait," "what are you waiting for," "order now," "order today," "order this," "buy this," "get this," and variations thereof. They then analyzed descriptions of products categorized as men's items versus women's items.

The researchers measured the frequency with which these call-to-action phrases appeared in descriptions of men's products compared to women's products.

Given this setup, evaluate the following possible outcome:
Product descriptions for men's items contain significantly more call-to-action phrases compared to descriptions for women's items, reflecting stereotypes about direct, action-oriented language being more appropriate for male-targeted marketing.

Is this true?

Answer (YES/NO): YES